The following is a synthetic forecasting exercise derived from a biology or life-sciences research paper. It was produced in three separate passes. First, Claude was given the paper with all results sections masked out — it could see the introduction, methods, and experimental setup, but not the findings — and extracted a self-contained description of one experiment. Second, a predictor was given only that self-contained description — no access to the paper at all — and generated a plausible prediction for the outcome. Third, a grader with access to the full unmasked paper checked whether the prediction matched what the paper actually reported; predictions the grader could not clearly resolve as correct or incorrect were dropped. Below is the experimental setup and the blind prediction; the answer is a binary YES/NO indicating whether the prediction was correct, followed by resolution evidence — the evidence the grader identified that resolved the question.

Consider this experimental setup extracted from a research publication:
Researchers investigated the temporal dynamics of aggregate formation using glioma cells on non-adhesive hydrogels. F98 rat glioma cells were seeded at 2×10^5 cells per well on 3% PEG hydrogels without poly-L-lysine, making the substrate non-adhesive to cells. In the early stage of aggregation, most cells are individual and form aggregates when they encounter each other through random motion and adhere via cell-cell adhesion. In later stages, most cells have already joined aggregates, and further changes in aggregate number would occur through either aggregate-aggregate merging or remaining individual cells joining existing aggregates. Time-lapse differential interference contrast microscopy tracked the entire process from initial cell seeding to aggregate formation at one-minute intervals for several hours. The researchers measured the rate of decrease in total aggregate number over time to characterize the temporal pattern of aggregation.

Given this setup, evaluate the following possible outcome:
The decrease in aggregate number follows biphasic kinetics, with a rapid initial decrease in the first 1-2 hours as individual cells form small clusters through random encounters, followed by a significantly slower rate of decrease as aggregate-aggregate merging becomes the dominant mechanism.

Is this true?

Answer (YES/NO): NO